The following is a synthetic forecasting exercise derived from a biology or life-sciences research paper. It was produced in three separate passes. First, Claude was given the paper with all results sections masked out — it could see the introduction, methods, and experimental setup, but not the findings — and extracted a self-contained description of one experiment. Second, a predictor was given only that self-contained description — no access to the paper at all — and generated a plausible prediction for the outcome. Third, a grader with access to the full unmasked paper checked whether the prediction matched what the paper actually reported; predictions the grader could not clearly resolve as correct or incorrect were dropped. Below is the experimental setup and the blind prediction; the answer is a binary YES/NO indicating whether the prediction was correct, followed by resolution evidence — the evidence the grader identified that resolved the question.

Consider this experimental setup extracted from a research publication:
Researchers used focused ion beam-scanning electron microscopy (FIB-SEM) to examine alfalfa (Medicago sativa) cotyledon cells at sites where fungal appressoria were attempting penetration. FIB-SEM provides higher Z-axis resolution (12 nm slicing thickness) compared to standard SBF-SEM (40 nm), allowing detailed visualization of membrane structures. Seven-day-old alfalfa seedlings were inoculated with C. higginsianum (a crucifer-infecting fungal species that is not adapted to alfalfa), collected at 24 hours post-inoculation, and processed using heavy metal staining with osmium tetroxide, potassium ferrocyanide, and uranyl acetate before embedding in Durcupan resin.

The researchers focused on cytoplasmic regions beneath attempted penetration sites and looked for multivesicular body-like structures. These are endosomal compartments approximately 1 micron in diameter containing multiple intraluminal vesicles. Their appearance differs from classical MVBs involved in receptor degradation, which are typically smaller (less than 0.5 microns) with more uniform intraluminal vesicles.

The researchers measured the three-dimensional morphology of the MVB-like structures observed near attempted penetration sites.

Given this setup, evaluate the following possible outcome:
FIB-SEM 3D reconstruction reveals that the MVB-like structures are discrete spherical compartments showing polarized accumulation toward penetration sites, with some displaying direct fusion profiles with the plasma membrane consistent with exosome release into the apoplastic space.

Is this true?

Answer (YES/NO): NO